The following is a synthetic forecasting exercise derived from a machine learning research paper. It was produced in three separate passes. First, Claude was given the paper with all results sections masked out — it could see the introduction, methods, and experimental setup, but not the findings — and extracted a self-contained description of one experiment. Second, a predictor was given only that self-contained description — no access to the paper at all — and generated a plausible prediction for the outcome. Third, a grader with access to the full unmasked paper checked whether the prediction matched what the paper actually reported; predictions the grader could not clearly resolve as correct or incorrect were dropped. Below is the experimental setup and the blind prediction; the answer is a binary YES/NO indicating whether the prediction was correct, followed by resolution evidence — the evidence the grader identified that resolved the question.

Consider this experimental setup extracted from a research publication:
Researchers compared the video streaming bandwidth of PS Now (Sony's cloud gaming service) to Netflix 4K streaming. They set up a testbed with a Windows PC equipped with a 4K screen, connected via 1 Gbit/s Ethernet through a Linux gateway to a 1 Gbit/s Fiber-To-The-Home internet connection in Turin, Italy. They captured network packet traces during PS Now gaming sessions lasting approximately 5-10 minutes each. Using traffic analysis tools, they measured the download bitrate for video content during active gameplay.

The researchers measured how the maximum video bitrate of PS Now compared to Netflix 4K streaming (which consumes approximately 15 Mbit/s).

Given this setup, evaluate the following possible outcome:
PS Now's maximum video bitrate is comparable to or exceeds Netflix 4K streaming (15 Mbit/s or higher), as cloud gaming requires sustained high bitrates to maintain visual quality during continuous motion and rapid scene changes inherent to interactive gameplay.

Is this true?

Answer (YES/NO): NO